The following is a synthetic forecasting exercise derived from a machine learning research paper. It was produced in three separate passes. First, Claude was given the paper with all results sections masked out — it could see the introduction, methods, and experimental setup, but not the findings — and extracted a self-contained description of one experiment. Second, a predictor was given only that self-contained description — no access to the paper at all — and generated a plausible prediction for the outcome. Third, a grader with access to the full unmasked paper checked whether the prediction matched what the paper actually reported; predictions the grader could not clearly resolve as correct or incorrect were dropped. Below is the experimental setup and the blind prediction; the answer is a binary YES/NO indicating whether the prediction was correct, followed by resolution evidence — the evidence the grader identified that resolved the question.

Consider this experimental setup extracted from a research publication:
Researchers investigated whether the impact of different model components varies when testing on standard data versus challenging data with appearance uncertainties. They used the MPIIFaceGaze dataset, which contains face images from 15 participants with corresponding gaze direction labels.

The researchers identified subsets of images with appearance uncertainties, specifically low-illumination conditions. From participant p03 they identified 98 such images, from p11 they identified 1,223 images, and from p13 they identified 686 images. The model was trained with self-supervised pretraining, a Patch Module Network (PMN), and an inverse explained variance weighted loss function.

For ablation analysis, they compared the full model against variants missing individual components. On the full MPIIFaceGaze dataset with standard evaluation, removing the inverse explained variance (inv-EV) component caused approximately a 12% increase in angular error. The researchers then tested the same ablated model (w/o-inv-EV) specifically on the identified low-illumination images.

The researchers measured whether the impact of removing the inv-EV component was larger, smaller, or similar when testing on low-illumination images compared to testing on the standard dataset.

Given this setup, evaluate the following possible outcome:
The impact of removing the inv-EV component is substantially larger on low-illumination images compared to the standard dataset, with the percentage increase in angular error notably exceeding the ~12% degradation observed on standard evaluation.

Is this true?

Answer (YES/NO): YES